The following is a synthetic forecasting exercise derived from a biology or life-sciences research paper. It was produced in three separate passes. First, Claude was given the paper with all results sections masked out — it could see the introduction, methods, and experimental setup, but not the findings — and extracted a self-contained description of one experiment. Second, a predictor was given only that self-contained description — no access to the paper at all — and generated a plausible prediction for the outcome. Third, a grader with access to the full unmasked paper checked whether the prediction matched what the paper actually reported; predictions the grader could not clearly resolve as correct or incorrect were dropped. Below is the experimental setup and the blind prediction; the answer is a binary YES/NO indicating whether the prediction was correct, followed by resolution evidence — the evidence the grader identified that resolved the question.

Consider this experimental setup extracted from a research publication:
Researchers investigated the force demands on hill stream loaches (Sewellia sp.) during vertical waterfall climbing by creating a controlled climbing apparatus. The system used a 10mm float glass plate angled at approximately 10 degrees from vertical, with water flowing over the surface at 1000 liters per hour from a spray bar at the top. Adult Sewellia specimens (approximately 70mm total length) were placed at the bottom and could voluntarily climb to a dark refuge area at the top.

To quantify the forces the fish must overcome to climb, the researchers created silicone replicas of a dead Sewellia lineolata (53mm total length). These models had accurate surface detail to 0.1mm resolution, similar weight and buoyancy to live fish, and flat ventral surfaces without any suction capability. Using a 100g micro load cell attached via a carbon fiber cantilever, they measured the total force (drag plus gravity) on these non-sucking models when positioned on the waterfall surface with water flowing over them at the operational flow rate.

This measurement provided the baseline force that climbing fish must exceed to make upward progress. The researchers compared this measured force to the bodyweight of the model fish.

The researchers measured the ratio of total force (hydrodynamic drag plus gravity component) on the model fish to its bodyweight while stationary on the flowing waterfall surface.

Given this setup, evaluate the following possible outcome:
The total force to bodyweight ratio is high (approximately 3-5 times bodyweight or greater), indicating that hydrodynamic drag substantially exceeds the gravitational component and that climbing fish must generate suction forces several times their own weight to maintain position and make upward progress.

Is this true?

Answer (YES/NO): YES